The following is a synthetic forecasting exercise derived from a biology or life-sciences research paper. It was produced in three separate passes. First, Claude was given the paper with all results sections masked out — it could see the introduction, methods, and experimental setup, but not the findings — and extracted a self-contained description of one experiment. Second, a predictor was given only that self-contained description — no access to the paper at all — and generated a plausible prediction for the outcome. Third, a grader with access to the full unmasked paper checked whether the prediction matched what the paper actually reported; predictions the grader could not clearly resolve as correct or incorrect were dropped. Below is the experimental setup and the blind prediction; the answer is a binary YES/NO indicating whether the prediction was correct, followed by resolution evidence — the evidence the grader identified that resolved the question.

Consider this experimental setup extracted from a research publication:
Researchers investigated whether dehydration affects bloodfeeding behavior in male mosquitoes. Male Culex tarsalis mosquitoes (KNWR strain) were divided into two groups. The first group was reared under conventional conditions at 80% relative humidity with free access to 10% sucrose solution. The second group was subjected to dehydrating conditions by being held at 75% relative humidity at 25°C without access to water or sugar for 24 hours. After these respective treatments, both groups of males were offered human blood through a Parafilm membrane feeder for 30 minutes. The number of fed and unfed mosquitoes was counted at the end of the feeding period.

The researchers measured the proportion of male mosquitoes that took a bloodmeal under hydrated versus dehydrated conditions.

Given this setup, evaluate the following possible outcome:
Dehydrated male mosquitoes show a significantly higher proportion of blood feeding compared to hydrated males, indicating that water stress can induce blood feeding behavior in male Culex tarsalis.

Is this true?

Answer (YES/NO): YES